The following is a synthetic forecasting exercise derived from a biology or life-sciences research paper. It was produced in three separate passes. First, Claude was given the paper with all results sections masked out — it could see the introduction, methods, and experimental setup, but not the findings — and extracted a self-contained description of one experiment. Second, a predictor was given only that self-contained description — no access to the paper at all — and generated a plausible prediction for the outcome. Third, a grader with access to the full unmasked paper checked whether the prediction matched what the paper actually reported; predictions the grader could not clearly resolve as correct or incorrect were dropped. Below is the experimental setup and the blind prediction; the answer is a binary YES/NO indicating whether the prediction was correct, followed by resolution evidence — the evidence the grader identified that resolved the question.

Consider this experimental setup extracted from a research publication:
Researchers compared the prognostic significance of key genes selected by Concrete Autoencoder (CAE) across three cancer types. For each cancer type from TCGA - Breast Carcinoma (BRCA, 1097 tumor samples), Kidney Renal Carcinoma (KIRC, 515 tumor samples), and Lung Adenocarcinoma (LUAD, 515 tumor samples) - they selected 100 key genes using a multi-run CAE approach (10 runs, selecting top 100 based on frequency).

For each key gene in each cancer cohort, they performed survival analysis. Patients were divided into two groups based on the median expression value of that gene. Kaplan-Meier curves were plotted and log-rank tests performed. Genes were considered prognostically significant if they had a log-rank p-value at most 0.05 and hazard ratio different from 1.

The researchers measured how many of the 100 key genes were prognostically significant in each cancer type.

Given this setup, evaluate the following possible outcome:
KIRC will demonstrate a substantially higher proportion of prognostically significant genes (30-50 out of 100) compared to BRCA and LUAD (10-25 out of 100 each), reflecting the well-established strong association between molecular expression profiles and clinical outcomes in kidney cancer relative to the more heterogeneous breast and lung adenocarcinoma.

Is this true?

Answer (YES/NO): NO